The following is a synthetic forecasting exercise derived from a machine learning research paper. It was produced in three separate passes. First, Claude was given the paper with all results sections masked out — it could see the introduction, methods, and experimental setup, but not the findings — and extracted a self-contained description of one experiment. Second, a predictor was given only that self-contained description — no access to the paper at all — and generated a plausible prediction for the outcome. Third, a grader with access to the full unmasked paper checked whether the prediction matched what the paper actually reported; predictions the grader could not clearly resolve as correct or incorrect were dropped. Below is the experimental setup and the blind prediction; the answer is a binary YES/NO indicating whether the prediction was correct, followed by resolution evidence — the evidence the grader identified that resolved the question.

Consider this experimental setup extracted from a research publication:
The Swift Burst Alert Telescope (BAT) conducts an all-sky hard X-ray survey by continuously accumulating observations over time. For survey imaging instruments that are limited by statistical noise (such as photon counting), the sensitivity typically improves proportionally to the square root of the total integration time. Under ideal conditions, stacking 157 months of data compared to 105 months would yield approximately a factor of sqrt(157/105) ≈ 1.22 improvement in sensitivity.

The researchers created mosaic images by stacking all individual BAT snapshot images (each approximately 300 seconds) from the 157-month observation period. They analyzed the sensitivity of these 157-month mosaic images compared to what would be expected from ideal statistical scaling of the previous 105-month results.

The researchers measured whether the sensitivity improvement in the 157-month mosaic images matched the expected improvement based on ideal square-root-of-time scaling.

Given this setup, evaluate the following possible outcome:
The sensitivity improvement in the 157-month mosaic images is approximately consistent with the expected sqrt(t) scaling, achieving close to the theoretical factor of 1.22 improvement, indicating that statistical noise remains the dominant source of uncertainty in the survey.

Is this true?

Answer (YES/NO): NO